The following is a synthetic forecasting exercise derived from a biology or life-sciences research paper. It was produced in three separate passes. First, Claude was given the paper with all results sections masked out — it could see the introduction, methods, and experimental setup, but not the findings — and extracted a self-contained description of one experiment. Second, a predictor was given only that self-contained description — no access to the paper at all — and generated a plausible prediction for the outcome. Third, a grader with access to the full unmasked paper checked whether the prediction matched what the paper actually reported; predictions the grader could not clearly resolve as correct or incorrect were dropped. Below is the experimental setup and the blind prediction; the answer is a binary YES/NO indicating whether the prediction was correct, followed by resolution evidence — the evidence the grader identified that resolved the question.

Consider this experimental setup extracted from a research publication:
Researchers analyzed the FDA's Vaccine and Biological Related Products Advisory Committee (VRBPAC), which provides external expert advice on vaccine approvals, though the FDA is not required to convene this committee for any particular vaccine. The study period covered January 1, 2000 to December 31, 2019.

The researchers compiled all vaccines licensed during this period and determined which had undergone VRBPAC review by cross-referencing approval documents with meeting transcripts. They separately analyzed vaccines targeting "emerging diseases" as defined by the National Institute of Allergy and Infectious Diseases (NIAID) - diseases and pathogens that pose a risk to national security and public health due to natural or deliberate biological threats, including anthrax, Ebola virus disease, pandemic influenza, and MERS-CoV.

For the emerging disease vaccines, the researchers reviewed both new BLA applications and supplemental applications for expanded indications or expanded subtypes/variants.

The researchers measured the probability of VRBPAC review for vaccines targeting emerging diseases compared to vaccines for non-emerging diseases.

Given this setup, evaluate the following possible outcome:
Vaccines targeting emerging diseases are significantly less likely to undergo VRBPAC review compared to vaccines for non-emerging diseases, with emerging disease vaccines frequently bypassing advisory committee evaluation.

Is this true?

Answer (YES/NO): NO